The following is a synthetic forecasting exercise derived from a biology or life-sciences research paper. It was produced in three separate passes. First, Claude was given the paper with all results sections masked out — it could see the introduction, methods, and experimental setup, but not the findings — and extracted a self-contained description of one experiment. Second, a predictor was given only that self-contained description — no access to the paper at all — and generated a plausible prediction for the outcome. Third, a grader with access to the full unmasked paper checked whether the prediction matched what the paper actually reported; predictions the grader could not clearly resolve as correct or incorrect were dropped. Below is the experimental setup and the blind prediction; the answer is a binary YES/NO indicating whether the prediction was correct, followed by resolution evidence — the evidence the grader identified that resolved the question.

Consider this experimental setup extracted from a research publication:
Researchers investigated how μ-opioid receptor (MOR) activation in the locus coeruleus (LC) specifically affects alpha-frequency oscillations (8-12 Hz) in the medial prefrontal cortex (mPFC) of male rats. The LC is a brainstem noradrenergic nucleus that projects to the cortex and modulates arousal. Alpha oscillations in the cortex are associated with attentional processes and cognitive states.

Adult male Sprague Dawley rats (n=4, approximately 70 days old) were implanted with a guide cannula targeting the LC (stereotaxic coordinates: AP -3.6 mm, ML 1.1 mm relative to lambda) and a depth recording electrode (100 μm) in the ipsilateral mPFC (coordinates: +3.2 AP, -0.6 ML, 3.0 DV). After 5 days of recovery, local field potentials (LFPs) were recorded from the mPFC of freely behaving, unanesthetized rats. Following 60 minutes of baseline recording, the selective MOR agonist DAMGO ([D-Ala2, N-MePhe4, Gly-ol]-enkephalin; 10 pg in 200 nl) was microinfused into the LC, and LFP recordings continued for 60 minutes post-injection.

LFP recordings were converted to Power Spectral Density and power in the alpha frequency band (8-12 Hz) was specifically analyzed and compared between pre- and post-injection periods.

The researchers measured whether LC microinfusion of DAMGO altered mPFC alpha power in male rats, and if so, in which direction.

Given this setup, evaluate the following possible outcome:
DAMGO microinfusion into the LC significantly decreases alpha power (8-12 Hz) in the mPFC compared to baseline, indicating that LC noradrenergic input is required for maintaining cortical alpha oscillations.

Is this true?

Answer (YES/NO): NO